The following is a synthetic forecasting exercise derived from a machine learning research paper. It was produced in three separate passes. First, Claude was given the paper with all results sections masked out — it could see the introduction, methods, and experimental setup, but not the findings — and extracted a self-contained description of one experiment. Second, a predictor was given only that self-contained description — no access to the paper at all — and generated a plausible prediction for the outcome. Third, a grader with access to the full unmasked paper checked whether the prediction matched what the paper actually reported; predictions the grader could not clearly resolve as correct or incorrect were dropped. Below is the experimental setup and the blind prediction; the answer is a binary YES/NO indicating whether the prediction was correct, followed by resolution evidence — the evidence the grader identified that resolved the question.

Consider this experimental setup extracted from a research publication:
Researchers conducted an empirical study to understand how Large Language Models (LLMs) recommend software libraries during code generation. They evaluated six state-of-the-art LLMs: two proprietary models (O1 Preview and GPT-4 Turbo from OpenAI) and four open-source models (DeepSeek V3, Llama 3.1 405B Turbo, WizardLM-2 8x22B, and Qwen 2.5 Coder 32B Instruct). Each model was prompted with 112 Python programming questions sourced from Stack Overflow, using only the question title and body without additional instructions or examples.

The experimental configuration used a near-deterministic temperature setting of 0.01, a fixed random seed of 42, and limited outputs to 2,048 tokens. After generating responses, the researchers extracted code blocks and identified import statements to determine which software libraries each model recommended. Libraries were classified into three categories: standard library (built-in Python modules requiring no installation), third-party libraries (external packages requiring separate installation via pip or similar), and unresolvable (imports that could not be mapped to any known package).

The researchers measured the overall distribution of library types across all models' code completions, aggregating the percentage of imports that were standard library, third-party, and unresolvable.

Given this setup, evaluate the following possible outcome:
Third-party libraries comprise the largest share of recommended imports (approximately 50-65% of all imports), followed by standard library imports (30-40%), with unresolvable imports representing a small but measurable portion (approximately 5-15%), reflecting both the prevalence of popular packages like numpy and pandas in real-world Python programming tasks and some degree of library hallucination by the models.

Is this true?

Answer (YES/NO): NO